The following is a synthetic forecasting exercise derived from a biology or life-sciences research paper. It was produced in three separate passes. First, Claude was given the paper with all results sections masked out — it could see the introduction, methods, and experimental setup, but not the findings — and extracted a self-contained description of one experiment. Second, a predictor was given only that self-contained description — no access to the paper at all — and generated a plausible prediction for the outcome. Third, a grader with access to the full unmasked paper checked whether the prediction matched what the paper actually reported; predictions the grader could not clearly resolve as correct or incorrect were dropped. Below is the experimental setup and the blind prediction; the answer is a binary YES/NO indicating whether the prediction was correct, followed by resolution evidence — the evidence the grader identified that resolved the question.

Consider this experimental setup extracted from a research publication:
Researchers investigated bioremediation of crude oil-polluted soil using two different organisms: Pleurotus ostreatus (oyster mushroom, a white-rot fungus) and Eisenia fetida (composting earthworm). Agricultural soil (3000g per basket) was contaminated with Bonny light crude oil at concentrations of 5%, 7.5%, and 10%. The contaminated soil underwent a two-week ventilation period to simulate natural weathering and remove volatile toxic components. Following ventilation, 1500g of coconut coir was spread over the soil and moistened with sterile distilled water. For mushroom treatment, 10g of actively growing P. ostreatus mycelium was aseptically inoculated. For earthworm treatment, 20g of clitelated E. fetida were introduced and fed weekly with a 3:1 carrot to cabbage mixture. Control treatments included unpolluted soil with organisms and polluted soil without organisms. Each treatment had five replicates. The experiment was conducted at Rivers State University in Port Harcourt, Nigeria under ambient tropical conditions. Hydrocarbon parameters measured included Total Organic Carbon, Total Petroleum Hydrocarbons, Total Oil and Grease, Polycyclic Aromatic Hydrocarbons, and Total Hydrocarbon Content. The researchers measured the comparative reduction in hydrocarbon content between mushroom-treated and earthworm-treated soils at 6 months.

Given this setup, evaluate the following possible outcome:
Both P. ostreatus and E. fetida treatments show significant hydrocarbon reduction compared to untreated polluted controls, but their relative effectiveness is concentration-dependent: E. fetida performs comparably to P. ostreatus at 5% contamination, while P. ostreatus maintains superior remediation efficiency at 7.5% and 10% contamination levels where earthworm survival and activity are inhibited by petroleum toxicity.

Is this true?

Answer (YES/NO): NO